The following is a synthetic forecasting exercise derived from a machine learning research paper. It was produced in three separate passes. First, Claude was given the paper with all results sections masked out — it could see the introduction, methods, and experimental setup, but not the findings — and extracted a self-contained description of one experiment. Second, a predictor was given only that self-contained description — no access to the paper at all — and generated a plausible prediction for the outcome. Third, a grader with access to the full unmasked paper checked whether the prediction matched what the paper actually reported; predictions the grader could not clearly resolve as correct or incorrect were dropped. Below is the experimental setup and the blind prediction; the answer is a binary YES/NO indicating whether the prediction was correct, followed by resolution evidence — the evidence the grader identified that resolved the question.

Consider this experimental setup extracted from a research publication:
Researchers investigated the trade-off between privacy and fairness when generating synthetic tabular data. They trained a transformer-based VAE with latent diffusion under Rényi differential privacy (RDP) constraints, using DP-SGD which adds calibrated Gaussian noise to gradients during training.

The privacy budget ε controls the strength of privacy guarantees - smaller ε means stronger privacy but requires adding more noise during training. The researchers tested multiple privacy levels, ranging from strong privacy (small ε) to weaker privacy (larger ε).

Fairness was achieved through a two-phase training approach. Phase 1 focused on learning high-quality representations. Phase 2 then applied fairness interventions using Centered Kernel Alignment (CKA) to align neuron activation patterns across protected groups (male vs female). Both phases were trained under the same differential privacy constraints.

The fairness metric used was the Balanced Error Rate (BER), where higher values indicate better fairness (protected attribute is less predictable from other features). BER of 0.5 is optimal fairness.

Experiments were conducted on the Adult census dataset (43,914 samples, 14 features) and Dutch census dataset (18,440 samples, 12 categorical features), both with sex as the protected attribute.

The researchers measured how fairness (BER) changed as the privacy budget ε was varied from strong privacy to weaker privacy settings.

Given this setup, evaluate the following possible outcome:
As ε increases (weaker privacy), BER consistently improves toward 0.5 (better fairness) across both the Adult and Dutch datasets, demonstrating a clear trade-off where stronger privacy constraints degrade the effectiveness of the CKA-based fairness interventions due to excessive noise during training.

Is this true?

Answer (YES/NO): NO